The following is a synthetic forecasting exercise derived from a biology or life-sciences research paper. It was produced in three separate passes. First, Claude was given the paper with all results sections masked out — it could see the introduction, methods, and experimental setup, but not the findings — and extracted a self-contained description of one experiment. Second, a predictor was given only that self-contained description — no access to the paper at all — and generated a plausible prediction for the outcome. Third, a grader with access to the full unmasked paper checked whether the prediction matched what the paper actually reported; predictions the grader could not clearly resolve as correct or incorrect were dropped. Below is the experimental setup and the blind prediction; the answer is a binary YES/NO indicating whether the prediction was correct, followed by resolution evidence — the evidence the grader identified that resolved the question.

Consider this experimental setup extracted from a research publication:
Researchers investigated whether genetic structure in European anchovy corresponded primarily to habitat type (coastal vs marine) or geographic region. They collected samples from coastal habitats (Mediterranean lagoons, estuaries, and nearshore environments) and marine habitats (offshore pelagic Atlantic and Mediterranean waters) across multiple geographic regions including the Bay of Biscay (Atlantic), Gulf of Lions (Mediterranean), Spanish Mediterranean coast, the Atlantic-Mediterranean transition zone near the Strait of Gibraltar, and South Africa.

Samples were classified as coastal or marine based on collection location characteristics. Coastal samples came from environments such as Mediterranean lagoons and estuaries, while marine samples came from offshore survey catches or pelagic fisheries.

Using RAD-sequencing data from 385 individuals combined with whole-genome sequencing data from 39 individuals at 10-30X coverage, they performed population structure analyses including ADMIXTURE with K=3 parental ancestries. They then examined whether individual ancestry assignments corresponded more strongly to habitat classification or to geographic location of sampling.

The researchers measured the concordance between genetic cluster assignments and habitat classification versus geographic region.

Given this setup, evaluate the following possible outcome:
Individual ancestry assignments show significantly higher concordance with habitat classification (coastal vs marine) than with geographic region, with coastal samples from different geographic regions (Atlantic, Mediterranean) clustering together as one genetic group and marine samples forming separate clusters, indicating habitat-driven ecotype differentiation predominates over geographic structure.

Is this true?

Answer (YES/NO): NO